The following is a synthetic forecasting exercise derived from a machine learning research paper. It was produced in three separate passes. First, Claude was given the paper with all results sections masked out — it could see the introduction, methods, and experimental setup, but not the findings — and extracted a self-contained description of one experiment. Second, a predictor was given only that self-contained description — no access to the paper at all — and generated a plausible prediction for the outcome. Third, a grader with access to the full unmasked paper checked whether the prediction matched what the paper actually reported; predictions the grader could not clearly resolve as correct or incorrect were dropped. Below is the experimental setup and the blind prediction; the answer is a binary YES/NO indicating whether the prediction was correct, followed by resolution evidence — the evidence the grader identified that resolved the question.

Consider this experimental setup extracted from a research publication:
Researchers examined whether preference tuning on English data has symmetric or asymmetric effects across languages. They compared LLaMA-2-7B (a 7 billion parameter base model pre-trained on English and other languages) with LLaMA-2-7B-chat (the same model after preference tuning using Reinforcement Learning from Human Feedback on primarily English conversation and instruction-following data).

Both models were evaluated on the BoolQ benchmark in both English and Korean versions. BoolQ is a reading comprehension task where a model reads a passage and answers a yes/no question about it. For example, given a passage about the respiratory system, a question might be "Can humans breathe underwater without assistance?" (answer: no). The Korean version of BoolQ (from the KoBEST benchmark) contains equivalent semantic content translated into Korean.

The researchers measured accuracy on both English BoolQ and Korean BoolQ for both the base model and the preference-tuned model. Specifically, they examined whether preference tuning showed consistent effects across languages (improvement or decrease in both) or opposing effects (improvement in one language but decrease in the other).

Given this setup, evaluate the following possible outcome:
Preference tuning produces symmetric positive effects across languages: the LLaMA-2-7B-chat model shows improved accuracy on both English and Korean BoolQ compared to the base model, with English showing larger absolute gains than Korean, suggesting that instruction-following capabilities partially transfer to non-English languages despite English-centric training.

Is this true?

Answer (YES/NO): NO